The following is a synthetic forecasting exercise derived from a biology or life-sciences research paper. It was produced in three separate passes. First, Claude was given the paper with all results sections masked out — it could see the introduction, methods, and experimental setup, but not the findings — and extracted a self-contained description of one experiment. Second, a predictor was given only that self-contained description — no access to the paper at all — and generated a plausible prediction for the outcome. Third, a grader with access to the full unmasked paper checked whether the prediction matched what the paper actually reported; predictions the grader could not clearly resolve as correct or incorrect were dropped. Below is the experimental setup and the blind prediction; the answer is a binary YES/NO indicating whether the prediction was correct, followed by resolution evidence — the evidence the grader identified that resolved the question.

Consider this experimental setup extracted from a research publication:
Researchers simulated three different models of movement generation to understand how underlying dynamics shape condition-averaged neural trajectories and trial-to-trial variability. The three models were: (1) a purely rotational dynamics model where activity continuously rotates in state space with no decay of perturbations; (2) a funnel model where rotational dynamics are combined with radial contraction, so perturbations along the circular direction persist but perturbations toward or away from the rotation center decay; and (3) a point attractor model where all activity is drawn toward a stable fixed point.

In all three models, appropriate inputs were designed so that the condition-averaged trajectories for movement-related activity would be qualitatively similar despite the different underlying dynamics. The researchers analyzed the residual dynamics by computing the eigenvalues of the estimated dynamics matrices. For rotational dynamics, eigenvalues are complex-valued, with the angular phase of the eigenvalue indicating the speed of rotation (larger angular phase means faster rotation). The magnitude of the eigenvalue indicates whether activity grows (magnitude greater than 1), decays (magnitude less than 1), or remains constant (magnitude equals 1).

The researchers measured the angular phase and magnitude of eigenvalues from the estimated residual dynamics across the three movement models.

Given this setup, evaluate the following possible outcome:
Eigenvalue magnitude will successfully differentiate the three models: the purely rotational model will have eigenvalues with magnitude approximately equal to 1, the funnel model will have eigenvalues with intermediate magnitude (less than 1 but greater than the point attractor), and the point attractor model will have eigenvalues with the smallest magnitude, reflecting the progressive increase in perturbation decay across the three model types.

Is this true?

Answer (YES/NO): NO